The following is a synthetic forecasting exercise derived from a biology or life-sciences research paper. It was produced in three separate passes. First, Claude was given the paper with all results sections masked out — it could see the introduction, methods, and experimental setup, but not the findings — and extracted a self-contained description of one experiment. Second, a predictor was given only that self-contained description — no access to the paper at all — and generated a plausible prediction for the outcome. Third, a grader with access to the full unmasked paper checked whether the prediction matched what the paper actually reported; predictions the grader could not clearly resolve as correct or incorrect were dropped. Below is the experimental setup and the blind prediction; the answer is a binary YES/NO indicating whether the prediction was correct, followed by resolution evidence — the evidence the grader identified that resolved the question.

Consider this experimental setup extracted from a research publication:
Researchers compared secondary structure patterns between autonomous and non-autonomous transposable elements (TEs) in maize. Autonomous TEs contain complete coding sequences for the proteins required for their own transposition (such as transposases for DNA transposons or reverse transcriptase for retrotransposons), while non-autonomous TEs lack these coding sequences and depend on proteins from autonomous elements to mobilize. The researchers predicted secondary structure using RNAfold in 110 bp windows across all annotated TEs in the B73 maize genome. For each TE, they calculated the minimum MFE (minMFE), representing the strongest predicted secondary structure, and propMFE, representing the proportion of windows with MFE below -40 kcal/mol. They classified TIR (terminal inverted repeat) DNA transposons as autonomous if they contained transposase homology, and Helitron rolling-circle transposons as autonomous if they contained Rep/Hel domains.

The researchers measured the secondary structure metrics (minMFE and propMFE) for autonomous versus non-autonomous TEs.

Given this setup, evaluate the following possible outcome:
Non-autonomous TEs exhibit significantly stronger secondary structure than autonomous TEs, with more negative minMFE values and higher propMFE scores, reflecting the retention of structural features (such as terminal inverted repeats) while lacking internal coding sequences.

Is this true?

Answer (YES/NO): NO